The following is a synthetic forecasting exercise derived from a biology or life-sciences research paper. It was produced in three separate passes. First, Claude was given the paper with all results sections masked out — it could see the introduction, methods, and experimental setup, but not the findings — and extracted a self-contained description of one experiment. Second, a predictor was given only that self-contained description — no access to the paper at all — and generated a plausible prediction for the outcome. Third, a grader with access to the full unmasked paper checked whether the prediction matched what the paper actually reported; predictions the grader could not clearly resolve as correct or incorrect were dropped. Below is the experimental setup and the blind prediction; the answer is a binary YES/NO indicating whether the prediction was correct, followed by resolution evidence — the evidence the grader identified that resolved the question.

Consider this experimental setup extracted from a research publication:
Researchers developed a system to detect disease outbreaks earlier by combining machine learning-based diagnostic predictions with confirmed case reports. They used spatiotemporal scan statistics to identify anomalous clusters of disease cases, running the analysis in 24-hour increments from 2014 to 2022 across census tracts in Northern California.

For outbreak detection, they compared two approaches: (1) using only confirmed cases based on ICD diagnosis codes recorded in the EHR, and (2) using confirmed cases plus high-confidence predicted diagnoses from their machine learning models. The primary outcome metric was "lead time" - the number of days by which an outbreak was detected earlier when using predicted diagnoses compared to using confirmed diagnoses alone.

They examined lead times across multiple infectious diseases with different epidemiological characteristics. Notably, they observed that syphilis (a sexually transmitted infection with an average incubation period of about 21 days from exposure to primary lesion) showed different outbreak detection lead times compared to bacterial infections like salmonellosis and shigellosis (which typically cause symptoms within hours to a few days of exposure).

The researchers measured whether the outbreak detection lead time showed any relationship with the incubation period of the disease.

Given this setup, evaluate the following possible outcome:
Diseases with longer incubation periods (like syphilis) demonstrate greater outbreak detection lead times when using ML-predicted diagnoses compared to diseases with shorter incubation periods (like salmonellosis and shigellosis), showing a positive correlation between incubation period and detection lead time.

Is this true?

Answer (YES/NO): YES